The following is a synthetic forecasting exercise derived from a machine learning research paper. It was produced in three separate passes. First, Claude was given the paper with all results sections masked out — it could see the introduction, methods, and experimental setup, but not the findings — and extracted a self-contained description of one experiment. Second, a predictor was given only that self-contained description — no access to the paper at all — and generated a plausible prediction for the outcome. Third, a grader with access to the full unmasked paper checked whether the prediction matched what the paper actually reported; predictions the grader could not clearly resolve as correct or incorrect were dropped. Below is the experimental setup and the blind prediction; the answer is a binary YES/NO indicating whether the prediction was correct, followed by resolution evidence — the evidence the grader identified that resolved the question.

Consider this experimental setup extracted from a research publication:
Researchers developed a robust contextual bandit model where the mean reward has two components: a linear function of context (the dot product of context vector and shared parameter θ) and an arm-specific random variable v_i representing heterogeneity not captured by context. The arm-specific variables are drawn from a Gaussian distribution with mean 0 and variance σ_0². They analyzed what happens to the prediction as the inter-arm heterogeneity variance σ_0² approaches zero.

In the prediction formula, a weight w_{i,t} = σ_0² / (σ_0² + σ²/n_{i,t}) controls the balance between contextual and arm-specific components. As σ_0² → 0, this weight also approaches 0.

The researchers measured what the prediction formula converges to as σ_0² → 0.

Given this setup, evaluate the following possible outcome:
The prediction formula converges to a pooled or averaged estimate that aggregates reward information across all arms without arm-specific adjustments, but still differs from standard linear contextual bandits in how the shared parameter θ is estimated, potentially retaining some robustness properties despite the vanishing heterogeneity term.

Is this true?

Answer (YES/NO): NO